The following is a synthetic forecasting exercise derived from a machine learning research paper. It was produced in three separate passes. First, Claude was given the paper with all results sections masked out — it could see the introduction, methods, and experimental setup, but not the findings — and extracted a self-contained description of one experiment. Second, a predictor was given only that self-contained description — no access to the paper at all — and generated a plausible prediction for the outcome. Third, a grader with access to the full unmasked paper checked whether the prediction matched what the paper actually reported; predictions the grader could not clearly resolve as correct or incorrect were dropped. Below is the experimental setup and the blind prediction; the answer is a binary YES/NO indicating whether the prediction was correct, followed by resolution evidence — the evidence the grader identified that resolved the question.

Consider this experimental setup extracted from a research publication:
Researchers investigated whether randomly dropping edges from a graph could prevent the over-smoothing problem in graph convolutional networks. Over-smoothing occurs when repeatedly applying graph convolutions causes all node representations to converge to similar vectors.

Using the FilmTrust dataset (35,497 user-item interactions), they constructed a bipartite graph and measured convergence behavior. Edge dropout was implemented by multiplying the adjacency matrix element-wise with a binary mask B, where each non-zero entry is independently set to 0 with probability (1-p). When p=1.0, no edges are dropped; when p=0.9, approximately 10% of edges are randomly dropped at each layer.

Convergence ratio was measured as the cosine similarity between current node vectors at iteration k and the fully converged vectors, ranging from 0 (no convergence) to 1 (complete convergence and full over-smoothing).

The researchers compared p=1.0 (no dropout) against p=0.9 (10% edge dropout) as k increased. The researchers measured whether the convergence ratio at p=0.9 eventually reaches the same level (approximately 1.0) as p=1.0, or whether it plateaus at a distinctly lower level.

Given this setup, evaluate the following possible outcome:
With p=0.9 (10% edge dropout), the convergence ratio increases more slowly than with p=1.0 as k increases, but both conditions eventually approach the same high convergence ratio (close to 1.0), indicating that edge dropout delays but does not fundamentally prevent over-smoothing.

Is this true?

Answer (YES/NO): NO